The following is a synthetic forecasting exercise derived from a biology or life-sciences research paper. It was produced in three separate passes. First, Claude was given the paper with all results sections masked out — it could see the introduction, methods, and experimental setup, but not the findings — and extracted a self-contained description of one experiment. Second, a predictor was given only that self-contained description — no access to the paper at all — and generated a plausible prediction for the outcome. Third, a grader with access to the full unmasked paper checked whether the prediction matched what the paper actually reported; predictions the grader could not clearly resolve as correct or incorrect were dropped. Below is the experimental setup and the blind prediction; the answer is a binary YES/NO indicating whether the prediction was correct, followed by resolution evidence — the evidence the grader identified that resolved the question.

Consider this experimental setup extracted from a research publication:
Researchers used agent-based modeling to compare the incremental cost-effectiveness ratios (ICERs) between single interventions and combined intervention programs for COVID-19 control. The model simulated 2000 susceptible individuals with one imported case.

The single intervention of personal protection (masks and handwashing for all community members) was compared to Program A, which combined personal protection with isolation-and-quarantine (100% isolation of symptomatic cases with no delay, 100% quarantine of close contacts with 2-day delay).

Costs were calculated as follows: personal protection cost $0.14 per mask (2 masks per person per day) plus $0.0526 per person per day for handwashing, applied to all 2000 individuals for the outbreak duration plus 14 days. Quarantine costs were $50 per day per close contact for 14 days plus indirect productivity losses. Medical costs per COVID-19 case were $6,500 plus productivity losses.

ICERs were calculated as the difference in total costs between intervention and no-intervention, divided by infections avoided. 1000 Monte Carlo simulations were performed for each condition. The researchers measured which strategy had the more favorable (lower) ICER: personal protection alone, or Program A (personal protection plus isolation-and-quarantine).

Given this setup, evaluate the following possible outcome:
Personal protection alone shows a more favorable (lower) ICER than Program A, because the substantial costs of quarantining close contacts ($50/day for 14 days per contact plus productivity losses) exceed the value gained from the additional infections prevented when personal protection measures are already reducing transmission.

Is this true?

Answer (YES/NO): NO